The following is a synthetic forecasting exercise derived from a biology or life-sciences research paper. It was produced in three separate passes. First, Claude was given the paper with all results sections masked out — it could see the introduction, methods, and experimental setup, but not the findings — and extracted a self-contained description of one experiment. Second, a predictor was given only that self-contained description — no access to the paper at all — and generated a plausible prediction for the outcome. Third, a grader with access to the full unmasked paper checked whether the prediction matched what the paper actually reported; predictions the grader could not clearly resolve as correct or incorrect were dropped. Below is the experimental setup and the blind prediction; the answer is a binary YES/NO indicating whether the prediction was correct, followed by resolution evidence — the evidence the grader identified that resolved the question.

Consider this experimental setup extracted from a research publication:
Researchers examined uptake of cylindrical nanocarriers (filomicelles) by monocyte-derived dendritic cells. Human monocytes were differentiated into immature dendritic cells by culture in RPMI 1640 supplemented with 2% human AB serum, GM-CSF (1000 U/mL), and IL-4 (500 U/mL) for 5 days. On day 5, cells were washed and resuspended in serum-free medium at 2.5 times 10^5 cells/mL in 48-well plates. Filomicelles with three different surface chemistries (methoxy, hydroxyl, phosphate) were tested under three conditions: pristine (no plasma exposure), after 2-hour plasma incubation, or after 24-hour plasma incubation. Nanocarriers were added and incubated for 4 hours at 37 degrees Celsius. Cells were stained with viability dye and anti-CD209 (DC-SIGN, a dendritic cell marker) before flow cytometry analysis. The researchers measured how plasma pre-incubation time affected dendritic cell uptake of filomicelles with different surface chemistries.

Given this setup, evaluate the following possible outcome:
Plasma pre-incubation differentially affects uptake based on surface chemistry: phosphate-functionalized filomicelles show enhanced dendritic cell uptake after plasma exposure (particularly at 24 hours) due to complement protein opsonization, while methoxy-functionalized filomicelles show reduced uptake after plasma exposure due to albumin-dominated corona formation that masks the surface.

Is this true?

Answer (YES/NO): NO